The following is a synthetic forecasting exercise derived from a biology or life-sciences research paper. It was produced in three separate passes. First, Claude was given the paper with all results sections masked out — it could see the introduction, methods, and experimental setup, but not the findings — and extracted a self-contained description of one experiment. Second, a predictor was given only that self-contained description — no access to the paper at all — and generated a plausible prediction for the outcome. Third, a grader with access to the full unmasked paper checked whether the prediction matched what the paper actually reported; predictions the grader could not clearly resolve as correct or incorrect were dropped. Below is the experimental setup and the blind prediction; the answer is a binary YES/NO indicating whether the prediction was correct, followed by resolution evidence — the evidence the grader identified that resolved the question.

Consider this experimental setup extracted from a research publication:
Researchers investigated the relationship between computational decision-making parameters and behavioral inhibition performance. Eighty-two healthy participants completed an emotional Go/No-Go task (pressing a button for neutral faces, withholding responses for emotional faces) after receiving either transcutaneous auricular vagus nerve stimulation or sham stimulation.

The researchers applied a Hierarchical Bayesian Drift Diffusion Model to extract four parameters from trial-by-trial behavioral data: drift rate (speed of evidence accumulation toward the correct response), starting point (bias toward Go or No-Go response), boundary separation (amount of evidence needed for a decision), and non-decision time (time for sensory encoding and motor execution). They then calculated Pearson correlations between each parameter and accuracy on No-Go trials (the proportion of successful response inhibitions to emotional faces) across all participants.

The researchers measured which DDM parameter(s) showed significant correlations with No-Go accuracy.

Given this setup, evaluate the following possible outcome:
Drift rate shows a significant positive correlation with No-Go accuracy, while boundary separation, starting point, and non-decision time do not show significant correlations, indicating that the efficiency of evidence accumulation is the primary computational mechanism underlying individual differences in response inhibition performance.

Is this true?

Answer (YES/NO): NO